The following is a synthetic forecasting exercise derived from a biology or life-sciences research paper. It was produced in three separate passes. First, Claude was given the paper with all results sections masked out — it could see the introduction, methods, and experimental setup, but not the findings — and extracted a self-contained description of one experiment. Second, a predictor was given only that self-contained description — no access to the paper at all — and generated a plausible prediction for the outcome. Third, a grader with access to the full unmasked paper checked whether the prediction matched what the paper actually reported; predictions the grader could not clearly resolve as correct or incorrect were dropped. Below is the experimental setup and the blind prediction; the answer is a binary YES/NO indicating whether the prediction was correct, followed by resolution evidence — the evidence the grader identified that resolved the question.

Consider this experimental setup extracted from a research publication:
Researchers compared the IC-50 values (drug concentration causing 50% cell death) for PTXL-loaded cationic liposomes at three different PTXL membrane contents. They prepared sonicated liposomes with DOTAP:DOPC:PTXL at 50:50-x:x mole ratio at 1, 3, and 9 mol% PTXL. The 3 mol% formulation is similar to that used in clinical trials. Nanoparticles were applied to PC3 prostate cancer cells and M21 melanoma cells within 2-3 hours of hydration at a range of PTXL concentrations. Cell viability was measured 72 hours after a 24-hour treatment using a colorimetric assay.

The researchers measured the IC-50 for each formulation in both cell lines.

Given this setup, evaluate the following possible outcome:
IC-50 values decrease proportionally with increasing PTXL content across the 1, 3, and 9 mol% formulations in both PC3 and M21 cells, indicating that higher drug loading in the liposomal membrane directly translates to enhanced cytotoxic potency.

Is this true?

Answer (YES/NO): NO